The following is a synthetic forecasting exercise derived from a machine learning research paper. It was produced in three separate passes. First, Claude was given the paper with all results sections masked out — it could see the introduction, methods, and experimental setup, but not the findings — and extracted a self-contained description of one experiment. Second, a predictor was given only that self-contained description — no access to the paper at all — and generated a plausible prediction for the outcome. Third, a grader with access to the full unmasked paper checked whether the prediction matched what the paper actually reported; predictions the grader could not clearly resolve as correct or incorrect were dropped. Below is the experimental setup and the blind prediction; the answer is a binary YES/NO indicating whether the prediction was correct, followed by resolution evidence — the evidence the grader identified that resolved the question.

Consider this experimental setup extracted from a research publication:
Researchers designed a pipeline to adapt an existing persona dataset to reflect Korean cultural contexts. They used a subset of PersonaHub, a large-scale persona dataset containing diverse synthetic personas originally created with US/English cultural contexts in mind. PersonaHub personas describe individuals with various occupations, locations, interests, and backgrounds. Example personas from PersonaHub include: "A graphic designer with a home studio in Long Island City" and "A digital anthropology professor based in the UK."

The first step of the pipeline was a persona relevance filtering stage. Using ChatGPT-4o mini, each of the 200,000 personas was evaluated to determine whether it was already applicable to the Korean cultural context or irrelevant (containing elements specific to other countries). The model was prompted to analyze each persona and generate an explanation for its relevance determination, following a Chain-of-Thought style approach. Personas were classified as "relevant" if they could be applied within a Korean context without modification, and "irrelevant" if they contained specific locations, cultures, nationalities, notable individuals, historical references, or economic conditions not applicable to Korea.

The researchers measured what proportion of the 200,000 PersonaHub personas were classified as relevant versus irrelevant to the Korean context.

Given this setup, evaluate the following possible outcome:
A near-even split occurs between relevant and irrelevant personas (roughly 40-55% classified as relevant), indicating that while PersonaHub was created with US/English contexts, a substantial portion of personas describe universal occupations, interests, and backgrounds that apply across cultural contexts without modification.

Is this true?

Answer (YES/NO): YES